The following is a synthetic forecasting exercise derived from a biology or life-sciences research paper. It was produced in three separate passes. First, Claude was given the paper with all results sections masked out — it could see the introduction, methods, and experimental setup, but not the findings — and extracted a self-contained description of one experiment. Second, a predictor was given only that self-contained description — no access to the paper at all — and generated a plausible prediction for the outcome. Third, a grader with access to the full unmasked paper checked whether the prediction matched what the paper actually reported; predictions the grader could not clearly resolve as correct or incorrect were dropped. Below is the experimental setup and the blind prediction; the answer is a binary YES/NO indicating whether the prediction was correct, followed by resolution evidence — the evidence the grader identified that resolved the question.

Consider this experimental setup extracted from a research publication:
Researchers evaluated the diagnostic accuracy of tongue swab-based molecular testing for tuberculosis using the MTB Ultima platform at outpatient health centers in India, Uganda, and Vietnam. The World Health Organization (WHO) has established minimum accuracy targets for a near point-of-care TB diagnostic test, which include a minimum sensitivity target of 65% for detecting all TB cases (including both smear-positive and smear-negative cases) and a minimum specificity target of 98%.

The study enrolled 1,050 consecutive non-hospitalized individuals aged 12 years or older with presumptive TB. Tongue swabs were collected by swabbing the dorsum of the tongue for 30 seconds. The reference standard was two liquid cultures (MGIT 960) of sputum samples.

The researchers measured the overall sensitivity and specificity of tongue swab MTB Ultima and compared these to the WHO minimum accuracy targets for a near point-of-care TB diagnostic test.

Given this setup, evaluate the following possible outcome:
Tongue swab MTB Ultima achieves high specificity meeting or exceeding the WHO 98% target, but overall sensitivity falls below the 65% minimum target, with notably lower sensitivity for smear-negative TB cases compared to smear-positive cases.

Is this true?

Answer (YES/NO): NO